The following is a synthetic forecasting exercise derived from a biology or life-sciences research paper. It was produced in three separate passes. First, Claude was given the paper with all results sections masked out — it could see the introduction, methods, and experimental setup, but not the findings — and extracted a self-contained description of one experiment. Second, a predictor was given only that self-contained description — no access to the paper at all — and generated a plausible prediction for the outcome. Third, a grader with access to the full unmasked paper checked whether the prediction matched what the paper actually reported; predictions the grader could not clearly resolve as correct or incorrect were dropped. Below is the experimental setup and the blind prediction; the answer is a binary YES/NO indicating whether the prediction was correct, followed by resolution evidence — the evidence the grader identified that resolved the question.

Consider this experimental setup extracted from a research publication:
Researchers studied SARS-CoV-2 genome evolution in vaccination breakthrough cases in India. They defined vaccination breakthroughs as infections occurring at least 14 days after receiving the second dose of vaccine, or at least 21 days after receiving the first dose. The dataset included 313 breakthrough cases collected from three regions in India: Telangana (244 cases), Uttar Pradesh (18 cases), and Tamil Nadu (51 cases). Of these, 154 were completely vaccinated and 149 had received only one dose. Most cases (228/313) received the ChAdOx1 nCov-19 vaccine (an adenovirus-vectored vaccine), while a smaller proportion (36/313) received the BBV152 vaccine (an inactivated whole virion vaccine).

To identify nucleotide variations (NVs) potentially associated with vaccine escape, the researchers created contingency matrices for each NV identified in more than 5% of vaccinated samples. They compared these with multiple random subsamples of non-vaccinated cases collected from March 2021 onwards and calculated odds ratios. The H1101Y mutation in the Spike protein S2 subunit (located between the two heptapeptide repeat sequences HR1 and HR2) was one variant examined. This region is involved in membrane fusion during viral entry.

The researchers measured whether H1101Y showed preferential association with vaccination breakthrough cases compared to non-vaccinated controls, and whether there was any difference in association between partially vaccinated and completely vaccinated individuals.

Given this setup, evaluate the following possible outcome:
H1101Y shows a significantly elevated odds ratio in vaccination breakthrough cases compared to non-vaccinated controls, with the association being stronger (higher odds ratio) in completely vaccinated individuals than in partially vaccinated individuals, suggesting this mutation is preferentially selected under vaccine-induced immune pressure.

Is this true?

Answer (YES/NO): NO